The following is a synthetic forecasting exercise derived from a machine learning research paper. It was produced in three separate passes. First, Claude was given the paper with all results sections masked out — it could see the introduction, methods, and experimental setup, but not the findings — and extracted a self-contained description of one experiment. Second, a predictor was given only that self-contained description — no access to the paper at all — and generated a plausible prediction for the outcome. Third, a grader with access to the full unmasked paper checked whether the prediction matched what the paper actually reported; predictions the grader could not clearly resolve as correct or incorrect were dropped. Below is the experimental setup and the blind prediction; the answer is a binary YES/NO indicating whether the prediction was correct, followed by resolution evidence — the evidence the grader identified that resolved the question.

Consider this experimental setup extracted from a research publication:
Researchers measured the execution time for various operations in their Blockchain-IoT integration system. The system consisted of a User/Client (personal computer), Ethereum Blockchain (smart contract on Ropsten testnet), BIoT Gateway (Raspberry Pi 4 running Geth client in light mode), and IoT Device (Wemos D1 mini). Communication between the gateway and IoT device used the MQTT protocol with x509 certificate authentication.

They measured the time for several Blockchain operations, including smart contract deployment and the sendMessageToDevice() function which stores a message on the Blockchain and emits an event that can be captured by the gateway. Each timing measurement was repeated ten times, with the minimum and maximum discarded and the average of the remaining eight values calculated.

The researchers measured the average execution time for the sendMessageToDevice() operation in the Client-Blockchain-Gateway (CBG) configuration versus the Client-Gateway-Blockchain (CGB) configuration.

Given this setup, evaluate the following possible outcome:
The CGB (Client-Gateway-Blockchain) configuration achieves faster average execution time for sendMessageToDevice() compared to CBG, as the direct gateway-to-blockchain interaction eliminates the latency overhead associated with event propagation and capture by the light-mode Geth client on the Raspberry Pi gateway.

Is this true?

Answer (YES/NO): NO